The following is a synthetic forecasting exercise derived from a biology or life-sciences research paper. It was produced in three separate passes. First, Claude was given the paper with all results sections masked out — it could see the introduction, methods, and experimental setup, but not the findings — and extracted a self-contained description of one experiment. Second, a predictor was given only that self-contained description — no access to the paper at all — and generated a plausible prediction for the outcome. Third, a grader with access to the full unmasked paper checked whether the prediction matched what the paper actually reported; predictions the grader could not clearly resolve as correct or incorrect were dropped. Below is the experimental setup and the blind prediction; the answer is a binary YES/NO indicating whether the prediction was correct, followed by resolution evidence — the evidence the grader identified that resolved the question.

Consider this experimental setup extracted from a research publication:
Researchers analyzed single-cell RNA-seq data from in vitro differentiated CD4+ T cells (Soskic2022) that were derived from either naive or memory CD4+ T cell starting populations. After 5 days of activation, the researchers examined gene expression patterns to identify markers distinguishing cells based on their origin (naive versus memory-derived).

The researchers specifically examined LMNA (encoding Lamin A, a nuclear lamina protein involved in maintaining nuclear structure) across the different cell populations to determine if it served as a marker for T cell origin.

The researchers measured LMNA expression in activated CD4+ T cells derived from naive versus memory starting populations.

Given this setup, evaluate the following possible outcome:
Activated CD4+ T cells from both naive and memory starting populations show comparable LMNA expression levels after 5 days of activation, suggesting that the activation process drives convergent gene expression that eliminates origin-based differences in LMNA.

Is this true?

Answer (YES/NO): NO